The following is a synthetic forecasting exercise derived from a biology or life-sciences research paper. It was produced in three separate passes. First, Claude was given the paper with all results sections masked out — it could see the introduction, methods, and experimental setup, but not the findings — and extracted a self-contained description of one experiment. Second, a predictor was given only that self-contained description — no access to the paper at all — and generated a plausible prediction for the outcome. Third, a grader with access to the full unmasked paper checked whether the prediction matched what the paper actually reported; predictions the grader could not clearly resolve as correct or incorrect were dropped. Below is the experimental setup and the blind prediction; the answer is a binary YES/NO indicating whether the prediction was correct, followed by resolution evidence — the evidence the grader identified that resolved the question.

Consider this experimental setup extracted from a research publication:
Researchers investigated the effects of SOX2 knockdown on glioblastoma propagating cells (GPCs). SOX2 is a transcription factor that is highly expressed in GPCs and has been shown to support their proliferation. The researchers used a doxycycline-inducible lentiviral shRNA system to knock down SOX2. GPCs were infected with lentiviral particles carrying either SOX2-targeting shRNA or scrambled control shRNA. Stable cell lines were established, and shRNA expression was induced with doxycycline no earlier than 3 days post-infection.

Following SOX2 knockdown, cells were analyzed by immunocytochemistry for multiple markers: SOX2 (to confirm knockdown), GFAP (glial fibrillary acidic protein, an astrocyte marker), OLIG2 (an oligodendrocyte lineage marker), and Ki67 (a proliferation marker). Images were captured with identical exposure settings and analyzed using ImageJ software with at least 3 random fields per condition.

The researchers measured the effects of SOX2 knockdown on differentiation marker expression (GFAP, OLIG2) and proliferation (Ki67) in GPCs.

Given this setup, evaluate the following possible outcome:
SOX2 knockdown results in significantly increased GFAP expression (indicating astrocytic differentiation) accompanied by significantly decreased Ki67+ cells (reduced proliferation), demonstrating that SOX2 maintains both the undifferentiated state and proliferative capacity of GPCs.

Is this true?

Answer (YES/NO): YES